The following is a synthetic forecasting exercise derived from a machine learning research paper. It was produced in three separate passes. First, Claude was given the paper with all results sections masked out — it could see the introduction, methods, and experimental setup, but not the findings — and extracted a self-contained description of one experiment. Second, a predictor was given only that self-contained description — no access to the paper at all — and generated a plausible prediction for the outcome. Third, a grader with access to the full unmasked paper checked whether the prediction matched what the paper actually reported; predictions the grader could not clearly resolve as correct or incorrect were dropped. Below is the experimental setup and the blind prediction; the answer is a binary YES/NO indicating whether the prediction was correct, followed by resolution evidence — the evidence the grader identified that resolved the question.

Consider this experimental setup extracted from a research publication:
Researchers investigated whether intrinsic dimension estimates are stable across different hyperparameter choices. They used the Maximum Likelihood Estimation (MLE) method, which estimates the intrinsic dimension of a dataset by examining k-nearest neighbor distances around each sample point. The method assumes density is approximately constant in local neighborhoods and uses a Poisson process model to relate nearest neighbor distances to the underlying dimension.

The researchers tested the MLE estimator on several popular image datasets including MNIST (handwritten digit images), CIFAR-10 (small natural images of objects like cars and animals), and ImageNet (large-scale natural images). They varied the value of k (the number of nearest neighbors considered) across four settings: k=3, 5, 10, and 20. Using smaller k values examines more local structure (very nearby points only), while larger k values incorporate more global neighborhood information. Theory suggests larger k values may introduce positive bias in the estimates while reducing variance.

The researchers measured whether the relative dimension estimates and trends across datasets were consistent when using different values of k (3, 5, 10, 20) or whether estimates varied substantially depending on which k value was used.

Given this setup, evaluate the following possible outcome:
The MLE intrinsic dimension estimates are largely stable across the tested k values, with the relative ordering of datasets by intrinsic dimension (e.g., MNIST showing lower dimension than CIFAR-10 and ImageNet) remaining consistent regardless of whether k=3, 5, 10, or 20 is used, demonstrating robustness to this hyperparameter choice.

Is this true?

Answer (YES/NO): YES